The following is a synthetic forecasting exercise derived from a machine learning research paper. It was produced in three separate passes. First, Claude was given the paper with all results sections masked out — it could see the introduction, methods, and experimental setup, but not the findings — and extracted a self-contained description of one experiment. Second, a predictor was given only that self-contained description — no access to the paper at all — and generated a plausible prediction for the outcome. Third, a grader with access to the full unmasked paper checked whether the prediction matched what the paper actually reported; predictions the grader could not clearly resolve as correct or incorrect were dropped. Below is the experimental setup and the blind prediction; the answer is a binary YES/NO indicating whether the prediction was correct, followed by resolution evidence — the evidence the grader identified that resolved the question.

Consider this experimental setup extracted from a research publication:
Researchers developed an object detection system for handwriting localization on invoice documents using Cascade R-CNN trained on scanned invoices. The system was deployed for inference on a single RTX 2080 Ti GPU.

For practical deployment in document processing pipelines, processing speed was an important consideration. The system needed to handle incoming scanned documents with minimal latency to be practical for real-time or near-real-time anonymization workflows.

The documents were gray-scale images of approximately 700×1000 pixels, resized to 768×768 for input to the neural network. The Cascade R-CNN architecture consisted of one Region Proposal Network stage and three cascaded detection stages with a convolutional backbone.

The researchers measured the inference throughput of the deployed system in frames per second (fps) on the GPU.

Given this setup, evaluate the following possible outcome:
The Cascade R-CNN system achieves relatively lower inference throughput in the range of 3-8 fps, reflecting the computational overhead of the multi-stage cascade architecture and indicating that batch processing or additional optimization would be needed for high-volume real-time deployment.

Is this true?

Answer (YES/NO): NO